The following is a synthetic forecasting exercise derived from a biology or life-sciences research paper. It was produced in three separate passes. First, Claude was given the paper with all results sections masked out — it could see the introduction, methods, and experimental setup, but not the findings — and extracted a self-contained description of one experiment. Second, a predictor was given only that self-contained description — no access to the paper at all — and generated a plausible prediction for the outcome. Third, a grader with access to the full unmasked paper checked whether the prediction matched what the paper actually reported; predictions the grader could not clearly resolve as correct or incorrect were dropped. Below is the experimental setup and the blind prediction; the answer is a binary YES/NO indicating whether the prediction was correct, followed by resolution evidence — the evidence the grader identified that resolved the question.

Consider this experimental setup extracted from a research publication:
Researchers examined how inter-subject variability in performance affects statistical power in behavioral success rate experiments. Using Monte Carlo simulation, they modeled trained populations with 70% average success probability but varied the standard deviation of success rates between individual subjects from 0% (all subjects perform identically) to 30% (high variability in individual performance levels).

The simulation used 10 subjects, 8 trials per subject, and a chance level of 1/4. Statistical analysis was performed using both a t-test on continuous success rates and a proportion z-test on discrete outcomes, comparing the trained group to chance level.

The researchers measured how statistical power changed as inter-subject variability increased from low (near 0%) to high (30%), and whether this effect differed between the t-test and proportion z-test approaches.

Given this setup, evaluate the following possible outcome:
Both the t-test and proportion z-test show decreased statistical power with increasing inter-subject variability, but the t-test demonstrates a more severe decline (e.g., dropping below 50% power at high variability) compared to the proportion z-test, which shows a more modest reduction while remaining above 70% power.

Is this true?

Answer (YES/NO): NO